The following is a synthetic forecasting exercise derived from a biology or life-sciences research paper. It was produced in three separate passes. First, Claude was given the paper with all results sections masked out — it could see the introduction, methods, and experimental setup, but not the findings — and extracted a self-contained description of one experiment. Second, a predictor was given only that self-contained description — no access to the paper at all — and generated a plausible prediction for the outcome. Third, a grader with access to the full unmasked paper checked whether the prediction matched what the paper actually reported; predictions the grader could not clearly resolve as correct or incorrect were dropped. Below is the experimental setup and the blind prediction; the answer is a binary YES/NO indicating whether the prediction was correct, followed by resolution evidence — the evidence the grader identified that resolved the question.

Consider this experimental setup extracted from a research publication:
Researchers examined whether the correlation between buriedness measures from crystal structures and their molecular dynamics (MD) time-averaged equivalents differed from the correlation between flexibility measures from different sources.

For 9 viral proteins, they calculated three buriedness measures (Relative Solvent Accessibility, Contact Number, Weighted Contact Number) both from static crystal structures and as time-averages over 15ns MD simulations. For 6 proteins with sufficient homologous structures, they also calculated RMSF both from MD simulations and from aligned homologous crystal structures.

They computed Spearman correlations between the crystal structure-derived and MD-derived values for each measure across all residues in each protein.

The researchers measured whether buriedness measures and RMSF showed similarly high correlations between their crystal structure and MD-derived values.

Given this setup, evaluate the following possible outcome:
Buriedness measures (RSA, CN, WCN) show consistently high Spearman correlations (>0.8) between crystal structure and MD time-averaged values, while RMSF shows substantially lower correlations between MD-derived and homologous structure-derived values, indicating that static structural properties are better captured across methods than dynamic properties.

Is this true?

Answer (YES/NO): YES